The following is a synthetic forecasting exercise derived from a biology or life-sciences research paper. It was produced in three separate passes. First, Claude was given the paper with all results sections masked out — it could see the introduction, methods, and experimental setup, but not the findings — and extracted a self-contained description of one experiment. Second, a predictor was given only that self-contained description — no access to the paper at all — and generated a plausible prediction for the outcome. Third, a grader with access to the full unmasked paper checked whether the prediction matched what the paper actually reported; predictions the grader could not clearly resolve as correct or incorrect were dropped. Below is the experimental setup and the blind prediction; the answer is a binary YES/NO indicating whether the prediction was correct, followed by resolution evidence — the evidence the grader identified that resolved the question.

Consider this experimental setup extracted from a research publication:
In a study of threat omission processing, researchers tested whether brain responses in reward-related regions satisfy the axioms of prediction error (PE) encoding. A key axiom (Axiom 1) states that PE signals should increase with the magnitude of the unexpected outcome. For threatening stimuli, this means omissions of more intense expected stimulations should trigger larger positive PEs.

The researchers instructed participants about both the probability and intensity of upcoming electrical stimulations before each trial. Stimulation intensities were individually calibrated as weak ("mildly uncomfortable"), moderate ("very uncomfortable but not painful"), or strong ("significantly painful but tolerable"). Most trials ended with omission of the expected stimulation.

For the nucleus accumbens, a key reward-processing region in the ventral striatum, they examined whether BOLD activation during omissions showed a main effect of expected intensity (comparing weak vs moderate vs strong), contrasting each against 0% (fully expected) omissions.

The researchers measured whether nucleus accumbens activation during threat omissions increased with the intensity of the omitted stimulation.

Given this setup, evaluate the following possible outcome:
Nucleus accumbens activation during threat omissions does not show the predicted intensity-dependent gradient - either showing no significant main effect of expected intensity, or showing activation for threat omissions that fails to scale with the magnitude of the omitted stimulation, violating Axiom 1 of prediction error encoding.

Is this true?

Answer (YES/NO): YES